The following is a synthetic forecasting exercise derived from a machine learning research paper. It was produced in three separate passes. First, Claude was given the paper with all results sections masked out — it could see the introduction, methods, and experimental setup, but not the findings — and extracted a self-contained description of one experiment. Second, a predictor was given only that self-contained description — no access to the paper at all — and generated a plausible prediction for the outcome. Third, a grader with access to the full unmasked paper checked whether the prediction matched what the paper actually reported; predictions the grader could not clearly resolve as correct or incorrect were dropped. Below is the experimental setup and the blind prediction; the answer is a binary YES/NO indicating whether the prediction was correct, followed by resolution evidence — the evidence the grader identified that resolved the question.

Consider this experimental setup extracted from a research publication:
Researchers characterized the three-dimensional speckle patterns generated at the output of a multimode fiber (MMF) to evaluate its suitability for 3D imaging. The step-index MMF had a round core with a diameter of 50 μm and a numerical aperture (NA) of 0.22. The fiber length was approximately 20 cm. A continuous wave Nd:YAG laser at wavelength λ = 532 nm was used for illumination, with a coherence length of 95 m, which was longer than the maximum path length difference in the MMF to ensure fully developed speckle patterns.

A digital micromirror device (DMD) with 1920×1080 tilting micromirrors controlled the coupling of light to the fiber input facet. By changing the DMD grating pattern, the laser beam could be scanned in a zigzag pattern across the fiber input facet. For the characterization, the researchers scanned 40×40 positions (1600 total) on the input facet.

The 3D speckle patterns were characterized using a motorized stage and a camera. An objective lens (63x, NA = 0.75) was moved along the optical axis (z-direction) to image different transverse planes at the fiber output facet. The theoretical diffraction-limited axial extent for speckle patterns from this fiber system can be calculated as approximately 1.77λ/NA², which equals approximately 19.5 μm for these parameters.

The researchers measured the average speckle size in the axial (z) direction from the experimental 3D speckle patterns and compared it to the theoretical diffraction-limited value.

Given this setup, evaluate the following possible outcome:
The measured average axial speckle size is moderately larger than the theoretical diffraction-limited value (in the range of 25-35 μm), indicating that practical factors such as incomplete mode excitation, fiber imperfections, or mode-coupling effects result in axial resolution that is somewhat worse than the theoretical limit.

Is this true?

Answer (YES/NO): NO